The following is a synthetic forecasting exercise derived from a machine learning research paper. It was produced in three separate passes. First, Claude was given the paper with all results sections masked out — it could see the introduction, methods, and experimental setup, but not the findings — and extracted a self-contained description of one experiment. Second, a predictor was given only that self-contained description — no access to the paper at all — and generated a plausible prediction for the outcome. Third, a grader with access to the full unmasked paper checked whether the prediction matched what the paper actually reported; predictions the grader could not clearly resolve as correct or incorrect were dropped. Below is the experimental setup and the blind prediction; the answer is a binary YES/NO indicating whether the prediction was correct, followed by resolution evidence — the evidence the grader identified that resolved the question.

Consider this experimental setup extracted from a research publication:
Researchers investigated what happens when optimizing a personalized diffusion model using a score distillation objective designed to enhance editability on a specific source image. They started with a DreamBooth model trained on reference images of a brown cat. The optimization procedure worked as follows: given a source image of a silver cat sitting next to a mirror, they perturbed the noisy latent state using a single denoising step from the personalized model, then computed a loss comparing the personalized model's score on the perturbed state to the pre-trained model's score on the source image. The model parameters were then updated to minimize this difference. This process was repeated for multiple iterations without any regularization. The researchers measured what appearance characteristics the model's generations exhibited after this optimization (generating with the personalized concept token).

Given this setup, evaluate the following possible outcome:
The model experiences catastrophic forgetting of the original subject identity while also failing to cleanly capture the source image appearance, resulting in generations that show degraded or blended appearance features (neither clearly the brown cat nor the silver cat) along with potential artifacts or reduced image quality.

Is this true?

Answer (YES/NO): NO